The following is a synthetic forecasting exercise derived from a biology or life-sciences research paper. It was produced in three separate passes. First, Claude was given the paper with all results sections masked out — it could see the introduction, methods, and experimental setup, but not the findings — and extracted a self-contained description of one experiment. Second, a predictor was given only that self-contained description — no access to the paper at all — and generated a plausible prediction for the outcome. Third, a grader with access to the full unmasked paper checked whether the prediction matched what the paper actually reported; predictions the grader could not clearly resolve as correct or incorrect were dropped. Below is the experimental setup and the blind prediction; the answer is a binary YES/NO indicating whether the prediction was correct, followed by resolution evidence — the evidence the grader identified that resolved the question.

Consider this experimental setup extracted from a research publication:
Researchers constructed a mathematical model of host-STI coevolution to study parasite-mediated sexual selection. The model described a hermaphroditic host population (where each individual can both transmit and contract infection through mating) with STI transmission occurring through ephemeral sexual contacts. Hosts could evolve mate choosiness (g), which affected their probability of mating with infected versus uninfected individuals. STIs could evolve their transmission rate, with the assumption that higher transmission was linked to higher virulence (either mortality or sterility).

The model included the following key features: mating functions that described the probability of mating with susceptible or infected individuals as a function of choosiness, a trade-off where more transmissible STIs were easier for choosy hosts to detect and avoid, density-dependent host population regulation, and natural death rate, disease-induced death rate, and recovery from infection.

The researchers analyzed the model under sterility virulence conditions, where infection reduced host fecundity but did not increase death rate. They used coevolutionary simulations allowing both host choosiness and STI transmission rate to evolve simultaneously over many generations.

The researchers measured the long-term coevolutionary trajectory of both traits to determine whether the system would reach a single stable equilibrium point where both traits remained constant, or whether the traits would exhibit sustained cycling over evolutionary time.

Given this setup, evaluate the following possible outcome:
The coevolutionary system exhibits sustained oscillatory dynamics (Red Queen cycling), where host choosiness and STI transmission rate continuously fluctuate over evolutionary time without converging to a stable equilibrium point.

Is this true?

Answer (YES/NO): YES